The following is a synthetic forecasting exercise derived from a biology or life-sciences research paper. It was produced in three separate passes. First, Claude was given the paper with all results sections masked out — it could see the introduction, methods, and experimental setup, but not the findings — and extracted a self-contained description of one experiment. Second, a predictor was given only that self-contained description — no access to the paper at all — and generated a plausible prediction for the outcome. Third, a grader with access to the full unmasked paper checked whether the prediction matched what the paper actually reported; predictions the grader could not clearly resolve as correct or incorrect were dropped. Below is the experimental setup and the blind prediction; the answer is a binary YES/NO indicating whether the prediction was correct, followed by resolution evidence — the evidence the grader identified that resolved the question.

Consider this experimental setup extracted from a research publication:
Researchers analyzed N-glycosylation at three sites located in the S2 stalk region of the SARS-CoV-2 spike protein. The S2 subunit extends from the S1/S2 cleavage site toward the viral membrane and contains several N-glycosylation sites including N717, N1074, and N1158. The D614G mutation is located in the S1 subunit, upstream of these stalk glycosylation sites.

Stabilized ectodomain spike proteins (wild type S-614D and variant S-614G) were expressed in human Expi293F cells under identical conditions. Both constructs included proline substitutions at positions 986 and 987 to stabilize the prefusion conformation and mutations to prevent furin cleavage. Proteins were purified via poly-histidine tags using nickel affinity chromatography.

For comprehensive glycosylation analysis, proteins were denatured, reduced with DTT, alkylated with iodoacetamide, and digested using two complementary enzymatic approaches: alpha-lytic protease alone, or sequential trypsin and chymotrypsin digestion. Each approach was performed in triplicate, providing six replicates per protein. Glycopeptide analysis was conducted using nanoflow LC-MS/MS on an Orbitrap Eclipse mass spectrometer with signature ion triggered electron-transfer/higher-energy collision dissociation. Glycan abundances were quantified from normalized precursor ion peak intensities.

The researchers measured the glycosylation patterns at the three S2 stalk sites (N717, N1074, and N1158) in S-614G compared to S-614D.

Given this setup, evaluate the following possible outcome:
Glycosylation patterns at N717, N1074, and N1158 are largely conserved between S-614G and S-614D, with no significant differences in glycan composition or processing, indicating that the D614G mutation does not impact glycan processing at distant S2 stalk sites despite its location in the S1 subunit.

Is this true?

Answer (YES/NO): NO